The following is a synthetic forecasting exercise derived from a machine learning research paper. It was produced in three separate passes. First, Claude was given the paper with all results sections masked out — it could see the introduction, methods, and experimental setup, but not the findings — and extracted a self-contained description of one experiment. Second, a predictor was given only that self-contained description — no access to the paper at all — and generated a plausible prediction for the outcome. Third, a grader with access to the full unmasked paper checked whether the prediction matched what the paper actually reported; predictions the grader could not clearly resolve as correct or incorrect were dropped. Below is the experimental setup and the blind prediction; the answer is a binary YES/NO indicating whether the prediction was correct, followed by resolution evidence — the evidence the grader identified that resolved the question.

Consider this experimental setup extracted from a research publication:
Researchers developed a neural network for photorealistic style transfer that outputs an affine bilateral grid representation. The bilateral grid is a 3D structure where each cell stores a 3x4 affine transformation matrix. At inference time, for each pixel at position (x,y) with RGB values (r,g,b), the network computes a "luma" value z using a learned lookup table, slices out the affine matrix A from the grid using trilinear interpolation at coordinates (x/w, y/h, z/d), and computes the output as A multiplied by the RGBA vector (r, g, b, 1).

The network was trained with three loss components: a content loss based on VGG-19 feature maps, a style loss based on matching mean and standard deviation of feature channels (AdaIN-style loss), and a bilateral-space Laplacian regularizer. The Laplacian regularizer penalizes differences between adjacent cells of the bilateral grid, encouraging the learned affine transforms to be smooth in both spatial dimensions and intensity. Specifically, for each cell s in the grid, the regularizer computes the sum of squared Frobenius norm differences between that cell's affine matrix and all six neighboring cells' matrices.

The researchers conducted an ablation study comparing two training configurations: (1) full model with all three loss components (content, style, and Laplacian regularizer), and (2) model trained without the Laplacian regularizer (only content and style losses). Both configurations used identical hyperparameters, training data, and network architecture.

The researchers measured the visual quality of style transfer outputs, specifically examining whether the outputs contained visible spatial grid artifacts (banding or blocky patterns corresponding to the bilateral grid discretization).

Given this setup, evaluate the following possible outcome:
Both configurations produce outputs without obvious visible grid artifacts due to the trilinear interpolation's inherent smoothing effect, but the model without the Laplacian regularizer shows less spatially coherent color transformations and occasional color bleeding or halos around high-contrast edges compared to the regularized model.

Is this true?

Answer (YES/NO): NO